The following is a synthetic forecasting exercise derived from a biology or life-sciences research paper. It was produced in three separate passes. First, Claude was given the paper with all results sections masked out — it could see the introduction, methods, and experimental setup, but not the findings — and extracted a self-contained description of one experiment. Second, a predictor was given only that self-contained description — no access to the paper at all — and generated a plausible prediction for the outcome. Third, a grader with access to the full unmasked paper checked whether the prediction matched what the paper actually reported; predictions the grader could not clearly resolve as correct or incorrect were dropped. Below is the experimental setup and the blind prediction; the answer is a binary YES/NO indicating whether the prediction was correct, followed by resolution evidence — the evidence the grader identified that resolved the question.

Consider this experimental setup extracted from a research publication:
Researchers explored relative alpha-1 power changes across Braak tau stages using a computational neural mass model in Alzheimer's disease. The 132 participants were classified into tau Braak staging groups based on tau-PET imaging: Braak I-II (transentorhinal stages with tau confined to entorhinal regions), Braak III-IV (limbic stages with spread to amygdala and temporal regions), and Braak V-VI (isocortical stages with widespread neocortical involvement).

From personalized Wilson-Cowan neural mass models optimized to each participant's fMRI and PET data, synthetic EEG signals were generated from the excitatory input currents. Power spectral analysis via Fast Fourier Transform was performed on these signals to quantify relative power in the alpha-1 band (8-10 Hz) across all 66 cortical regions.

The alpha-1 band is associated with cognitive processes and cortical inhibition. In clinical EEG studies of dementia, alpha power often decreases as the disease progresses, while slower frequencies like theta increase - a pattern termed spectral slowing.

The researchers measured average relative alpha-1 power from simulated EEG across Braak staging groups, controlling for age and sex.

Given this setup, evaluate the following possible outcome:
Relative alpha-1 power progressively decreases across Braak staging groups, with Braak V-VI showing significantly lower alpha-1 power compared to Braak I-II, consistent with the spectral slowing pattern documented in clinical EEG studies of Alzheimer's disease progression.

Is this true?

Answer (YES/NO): YES